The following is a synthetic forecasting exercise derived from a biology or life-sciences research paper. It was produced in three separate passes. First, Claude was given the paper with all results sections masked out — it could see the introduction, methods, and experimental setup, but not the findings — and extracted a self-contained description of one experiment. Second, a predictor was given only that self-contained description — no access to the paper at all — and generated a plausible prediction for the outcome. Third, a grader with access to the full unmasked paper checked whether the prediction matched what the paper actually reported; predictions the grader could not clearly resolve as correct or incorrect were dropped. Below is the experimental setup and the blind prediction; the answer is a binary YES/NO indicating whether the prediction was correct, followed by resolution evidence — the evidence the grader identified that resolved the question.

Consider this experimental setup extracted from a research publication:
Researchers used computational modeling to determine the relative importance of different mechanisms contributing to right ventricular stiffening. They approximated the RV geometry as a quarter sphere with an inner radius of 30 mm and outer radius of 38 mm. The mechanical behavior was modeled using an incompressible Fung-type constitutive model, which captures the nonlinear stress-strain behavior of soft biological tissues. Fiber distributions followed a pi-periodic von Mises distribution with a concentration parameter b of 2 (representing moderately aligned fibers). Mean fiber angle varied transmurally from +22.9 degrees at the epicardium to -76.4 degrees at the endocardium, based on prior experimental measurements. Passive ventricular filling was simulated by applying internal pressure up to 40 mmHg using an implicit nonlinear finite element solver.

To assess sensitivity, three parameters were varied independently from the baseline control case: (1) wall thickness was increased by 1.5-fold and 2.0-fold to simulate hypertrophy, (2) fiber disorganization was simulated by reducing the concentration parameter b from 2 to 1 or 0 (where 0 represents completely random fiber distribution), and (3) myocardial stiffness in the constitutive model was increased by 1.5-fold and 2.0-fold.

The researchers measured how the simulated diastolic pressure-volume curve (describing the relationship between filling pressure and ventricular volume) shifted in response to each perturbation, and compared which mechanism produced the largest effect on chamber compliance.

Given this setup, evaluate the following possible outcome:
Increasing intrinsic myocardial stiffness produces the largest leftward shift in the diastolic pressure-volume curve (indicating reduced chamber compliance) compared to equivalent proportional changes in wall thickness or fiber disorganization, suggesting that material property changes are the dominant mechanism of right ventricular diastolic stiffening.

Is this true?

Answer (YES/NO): YES